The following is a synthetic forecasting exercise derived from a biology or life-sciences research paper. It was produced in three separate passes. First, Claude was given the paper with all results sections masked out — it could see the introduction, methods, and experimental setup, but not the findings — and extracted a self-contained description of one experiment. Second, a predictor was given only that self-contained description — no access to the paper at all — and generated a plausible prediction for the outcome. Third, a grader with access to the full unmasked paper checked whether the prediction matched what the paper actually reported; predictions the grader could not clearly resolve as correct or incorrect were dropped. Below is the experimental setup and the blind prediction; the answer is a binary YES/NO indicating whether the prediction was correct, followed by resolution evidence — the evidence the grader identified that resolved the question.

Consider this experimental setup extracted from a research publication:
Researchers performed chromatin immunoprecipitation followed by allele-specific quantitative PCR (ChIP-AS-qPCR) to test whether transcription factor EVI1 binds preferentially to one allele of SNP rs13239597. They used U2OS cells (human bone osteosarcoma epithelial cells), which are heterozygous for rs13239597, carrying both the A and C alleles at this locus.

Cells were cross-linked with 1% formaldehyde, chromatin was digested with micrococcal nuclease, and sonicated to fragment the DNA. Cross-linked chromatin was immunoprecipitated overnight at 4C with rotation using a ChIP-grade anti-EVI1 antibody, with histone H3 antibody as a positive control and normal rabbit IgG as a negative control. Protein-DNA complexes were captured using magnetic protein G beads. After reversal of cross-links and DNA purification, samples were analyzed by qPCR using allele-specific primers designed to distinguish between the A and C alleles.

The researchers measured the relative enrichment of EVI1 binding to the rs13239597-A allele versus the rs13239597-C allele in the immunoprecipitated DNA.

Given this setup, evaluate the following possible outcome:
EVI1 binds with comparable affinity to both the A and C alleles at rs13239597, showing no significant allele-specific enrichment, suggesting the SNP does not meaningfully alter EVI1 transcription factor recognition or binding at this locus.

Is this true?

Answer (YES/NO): NO